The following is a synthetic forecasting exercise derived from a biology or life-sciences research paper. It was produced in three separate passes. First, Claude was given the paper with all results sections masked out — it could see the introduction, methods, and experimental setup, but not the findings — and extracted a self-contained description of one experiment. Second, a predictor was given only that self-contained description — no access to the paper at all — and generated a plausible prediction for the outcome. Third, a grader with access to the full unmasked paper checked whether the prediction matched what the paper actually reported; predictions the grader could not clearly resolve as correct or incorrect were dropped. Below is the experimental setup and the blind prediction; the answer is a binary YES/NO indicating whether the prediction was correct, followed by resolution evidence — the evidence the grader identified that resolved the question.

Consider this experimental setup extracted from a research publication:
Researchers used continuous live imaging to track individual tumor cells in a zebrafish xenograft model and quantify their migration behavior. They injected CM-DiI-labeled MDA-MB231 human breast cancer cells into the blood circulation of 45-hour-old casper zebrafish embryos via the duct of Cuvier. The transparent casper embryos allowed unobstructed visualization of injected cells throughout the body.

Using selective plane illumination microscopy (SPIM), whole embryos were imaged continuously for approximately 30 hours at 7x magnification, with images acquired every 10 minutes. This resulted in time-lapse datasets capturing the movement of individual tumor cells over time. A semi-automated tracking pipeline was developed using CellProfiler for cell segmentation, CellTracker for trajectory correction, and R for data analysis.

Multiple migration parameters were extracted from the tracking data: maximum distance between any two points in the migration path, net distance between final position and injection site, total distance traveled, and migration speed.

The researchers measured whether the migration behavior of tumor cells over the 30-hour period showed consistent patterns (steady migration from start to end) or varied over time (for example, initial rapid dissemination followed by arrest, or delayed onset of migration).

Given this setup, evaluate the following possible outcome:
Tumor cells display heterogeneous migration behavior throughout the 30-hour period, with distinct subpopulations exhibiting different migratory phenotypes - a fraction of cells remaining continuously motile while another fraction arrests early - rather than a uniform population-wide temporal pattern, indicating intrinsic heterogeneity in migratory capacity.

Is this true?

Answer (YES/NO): NO